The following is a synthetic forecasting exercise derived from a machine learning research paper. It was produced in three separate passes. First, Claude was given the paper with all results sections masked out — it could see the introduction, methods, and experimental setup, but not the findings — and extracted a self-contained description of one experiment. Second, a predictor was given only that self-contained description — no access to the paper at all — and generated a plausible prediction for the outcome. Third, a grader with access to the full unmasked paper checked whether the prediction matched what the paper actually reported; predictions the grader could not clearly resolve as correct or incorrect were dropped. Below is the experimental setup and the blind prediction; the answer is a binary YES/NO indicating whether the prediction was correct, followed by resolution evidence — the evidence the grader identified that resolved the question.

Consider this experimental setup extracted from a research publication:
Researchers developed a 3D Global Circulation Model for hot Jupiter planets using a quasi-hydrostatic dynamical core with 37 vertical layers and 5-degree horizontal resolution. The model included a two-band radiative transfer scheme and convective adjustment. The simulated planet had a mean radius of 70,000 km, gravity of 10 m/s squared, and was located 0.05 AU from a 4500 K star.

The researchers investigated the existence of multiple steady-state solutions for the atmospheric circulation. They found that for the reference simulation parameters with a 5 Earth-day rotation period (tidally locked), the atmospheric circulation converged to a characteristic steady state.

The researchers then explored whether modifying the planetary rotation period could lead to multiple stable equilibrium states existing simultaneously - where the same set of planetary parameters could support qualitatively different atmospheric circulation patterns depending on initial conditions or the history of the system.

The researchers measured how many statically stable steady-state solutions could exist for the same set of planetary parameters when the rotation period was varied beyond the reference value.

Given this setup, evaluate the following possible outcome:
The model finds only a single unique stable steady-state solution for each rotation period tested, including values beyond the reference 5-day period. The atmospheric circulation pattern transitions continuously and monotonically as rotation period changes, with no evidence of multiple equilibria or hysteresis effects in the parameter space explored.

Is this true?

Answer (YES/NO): NO